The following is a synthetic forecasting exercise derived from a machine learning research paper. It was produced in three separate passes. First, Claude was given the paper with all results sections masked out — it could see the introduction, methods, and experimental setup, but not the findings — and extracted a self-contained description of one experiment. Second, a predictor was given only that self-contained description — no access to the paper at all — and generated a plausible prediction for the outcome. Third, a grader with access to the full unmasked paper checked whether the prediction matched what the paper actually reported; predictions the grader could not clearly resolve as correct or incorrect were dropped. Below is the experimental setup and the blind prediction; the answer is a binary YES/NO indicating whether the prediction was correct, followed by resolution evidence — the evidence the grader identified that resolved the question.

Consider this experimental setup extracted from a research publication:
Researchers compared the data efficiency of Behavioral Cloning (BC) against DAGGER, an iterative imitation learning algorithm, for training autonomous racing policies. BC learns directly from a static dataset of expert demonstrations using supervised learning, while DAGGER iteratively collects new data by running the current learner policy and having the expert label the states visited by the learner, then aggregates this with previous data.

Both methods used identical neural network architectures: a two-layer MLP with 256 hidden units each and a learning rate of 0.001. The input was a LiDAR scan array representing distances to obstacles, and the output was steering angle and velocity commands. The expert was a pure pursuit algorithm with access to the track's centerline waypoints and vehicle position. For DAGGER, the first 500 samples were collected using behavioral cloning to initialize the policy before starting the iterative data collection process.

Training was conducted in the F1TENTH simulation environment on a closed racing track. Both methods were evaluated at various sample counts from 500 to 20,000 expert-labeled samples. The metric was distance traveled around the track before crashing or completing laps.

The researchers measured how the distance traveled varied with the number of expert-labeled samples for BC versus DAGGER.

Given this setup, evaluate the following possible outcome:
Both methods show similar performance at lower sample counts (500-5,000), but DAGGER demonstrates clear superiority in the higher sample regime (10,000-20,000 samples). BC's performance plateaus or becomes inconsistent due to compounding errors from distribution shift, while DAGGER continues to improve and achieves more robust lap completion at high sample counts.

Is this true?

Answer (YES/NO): NO